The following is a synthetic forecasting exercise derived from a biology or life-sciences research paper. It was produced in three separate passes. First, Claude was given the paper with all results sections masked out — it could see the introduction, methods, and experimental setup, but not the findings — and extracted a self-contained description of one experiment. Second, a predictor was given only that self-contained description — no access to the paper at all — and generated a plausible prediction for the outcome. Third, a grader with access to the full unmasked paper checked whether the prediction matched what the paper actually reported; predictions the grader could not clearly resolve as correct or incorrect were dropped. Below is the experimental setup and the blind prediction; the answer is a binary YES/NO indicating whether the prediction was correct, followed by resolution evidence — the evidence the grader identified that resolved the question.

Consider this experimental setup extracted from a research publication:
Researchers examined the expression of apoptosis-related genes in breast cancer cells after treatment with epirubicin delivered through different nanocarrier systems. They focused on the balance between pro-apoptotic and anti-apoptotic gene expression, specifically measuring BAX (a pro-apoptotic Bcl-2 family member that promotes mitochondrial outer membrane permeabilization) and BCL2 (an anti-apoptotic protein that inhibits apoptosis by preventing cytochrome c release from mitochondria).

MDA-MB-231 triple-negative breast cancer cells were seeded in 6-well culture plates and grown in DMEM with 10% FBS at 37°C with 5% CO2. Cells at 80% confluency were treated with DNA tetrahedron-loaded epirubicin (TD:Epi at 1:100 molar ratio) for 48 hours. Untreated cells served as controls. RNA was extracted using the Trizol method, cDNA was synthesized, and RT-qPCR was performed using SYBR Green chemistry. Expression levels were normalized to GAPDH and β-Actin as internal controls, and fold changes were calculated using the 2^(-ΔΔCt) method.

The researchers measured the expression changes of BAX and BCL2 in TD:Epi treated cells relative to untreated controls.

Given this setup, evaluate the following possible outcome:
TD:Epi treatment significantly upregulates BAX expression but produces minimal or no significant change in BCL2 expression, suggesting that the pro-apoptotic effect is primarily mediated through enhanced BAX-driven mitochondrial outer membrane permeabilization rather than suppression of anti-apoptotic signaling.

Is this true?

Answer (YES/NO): NO